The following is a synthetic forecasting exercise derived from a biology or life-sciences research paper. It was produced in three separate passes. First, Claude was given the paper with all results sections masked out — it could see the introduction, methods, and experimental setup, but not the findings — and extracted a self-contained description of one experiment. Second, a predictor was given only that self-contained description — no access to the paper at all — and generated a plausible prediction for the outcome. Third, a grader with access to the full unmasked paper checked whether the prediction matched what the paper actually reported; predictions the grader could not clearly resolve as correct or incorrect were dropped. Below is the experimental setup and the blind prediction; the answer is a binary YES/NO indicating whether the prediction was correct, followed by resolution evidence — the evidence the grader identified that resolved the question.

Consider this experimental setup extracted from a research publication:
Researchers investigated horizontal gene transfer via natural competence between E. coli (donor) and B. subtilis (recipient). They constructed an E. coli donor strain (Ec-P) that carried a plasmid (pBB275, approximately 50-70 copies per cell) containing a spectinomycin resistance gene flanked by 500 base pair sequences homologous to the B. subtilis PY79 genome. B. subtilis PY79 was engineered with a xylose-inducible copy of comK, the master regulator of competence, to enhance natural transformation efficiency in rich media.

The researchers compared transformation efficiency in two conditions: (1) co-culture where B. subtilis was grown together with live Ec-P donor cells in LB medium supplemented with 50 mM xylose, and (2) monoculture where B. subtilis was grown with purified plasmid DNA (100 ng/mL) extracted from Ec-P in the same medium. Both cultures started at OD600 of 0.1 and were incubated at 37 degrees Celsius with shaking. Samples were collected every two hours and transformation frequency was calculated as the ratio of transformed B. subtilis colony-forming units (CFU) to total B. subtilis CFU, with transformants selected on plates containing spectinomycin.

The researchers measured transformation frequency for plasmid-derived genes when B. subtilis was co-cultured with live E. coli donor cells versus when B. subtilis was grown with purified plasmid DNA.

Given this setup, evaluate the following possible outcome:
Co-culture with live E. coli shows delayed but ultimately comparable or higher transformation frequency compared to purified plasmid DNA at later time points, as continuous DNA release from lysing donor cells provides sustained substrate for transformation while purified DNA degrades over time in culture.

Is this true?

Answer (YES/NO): NO